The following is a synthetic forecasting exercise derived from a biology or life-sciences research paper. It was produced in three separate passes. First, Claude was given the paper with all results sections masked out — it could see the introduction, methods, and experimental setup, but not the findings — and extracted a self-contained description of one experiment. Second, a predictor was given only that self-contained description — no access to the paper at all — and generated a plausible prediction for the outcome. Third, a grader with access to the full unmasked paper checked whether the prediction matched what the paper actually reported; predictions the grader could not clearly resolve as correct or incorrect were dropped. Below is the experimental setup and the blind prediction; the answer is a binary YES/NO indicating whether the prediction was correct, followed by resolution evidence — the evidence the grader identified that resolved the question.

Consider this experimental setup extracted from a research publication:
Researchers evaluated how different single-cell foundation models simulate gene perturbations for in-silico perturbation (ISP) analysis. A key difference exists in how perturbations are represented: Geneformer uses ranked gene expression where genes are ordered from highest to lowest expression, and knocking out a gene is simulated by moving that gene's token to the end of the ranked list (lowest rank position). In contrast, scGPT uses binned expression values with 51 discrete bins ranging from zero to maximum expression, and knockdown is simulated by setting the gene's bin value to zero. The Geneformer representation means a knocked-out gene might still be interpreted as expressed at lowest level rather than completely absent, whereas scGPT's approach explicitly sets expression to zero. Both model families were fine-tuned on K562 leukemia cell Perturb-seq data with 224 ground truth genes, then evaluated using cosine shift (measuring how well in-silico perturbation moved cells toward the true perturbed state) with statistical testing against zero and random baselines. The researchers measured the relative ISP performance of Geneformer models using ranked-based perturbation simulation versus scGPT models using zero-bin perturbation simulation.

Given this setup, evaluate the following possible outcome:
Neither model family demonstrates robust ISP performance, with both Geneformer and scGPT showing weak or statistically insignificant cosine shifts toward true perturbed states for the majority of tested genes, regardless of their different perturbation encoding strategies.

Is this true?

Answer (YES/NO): NO